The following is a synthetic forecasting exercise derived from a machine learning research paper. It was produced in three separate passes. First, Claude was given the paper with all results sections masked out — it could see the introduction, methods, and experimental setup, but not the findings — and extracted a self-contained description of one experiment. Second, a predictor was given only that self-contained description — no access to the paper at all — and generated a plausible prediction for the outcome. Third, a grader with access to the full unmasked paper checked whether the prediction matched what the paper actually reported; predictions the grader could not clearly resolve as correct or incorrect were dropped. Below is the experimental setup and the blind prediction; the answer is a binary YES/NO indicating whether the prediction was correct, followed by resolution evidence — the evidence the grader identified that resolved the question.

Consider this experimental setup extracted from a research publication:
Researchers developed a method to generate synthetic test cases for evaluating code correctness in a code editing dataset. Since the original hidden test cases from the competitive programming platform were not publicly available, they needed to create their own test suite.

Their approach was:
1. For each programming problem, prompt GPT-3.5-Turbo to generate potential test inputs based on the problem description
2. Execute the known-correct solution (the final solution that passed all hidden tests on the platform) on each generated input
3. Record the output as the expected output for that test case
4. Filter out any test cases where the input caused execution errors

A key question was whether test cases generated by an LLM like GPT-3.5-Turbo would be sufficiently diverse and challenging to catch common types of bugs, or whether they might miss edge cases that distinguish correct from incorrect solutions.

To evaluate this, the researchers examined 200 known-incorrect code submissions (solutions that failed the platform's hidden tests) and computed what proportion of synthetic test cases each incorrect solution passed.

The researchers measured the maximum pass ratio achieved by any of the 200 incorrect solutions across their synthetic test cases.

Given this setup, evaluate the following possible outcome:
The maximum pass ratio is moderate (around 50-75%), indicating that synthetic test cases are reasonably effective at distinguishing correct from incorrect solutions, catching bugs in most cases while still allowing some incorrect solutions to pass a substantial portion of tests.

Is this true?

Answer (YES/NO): NO